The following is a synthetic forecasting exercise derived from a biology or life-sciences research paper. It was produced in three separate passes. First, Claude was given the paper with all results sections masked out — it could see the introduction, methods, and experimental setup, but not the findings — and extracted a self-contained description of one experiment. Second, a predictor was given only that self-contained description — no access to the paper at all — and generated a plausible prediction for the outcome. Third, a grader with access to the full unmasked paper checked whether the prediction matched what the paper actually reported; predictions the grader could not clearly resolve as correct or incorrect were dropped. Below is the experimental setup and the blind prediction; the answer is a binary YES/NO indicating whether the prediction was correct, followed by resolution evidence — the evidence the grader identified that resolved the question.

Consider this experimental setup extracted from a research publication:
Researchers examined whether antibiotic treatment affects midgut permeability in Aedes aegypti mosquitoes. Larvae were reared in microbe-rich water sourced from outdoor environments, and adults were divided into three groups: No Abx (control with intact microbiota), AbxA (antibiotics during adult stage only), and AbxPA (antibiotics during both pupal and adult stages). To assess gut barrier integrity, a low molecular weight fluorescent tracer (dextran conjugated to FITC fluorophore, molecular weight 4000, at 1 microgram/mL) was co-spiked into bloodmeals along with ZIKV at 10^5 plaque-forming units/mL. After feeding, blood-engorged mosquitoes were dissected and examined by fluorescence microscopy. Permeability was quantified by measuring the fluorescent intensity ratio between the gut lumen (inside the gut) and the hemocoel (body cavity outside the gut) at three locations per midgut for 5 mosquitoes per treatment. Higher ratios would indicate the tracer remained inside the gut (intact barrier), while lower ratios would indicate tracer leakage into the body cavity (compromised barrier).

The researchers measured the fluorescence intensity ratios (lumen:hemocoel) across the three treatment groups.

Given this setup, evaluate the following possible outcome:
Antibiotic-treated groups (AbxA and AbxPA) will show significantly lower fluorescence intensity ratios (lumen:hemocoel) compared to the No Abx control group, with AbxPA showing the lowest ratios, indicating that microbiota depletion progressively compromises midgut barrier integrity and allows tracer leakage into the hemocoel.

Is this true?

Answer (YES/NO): NO